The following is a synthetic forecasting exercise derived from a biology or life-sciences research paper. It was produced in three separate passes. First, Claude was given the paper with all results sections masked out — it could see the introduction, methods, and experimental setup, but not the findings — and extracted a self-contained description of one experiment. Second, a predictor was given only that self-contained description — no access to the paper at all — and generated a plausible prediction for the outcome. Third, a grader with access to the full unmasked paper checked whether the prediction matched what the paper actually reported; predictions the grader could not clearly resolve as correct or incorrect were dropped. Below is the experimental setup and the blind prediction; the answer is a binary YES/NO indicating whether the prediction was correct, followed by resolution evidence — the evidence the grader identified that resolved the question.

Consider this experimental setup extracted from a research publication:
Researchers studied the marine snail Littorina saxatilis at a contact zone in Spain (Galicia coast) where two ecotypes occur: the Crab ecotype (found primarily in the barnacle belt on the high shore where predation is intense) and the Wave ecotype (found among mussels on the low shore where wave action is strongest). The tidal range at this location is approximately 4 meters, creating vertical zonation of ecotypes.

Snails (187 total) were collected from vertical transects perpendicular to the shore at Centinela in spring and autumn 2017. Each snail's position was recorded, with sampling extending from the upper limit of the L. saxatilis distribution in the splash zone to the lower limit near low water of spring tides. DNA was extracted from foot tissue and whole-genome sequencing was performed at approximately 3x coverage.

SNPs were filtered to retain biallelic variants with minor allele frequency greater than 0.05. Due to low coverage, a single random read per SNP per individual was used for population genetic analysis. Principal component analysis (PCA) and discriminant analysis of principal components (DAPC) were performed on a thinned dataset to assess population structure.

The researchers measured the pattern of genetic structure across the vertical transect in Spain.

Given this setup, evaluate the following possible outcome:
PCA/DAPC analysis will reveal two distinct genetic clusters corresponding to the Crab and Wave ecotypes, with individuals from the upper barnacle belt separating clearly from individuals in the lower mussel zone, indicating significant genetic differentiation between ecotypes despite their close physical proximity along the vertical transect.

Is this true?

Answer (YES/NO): NO